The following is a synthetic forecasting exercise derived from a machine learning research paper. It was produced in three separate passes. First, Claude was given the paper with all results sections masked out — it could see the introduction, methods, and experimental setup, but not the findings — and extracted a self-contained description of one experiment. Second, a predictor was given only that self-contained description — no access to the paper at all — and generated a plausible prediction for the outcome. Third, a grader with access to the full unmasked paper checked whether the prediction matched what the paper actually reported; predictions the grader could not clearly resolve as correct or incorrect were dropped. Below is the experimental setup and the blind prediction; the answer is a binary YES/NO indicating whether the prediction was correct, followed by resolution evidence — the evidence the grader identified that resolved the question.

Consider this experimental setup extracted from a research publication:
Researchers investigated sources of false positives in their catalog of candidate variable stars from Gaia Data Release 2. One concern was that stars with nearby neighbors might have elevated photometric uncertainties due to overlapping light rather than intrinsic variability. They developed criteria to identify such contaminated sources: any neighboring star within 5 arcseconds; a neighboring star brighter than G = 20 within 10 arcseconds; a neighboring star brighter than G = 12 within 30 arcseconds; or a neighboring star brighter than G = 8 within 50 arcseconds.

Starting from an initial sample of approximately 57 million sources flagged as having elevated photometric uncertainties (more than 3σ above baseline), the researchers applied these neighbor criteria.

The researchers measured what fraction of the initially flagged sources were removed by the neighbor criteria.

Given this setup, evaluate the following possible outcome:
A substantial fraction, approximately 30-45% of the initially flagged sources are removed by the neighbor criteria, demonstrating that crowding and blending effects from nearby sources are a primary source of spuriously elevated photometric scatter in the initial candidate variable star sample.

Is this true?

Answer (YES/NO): NO